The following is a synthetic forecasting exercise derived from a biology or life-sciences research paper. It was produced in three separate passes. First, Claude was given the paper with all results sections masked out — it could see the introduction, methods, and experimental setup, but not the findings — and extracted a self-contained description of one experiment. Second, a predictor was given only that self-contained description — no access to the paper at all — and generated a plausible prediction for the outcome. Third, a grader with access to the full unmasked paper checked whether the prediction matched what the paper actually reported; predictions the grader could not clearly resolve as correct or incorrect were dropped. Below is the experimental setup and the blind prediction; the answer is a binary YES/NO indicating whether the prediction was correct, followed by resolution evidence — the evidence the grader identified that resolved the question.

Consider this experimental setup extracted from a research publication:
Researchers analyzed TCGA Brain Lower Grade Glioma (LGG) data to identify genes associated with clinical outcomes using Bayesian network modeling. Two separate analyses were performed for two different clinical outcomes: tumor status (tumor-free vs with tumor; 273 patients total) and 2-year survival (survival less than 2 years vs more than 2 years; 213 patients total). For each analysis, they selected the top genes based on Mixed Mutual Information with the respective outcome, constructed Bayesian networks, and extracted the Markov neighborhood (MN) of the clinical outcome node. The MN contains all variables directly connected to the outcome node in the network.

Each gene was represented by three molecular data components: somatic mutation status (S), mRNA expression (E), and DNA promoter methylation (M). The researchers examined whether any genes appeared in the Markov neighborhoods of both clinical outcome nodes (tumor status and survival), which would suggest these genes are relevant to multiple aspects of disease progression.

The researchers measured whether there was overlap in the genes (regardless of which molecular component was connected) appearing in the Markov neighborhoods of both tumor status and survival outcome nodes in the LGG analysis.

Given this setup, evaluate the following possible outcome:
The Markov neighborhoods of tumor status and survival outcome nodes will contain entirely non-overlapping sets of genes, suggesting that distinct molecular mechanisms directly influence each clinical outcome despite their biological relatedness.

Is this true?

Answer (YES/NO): NO